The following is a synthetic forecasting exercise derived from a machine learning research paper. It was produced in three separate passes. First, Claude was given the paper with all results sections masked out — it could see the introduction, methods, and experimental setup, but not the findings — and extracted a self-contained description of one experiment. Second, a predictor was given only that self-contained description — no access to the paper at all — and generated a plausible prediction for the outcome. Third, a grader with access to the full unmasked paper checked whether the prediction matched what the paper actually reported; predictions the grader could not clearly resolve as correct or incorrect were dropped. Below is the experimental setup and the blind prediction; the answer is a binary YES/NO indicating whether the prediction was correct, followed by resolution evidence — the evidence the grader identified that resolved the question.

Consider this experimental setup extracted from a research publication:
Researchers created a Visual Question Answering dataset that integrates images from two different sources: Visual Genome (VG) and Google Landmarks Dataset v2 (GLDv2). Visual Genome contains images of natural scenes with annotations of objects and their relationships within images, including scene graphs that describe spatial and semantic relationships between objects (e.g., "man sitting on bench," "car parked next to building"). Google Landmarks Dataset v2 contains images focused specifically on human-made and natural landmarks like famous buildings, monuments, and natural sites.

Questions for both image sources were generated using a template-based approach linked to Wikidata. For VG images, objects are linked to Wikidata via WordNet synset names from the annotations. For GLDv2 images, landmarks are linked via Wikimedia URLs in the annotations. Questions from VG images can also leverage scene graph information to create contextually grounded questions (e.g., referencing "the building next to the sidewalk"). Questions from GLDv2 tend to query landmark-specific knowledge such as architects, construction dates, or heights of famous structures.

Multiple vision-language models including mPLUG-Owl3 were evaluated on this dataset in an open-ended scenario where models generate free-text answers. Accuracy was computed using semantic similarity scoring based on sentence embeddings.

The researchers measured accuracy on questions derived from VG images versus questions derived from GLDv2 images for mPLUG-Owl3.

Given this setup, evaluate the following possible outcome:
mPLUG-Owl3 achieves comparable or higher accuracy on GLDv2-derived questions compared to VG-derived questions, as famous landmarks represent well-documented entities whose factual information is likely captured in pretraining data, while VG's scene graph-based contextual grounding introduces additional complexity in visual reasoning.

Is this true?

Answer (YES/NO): YES